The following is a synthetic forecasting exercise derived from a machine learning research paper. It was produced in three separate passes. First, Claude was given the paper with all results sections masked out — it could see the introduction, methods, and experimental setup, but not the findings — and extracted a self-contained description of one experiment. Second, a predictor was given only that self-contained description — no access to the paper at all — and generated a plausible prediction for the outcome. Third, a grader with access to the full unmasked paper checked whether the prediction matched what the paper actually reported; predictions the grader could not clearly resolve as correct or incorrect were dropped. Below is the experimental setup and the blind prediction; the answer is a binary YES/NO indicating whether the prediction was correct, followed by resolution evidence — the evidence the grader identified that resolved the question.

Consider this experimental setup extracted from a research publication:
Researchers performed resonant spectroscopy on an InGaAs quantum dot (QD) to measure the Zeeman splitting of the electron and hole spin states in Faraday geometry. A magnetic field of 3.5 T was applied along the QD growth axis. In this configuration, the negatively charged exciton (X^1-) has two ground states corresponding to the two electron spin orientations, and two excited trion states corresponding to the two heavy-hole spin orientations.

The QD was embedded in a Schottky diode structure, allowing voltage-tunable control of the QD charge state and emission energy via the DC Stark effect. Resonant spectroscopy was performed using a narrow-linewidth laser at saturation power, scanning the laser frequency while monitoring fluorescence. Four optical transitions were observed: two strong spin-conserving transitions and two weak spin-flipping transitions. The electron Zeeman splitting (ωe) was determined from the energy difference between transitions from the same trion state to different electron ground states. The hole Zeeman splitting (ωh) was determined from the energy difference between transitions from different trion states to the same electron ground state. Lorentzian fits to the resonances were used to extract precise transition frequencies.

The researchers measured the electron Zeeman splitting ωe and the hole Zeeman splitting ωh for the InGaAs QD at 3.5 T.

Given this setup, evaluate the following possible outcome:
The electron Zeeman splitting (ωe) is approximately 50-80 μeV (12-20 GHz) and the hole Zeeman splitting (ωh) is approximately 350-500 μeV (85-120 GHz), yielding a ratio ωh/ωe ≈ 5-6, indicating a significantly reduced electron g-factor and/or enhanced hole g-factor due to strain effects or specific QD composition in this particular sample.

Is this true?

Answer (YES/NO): NO